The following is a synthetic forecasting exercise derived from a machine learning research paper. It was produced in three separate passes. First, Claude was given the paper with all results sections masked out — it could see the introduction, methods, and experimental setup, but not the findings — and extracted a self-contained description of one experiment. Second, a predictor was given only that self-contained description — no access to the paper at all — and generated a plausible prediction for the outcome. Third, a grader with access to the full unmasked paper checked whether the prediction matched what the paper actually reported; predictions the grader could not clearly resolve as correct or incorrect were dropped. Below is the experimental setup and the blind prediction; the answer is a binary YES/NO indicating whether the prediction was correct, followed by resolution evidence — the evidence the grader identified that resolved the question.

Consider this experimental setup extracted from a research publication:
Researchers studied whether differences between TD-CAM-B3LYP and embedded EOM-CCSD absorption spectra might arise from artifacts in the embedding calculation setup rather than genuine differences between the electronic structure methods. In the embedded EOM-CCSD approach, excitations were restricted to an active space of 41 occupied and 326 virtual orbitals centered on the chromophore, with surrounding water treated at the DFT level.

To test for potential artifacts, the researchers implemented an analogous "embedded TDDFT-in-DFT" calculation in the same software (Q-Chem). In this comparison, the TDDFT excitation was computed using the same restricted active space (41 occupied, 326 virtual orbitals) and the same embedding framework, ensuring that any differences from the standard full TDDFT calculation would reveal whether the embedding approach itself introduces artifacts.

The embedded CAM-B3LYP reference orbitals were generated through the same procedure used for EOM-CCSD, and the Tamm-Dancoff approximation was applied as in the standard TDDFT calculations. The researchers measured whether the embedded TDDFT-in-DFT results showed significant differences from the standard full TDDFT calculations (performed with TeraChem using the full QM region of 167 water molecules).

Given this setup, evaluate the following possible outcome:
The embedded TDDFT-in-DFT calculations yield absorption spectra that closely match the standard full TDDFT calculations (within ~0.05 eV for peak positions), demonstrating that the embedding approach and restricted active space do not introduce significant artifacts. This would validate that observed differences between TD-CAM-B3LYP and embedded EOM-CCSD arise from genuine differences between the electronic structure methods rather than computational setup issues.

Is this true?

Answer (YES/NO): NO